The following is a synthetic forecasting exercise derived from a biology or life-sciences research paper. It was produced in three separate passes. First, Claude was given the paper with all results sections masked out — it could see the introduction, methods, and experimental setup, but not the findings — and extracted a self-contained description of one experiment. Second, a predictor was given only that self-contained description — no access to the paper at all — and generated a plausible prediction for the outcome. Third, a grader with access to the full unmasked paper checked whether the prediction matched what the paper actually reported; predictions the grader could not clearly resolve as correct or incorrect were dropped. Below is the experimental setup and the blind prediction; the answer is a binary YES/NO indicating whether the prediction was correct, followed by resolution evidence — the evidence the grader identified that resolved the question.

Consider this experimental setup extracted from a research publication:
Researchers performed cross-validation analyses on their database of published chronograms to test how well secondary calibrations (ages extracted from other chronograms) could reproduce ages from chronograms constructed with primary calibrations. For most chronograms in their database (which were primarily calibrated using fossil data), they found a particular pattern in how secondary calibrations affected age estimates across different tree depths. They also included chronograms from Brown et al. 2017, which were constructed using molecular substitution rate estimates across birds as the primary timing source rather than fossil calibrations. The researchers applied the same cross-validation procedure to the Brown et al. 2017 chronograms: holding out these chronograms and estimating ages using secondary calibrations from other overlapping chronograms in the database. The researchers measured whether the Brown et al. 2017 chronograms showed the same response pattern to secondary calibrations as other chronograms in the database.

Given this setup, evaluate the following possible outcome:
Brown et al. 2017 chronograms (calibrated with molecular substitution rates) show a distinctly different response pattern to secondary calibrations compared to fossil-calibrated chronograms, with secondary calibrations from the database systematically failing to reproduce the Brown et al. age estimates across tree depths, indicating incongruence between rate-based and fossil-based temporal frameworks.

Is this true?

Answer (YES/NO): YES